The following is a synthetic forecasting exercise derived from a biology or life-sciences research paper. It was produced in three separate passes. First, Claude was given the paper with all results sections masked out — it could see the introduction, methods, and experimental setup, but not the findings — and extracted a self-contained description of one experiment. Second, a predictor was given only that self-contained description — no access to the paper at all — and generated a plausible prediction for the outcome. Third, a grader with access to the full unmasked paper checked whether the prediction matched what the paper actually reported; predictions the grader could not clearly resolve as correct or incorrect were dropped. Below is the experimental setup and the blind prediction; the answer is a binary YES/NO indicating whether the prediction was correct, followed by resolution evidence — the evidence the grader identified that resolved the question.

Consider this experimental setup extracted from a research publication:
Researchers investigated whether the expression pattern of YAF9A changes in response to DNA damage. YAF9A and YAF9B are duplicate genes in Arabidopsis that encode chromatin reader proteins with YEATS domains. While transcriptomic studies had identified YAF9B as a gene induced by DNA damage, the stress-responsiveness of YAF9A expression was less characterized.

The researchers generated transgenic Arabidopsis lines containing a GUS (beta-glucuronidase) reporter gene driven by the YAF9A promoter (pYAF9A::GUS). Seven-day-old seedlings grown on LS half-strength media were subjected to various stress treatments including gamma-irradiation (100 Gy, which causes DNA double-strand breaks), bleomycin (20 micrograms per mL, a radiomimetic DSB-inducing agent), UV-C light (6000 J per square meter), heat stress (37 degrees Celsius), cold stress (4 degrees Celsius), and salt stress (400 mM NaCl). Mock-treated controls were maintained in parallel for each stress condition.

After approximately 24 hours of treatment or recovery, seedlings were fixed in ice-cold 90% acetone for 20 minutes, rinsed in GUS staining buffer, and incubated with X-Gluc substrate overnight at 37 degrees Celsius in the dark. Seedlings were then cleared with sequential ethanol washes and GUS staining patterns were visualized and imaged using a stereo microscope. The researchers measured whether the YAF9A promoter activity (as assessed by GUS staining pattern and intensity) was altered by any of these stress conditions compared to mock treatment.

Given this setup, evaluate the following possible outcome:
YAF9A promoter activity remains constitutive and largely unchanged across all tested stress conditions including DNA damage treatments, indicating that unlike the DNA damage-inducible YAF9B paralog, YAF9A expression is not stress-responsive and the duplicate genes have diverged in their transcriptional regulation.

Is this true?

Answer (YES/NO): YES